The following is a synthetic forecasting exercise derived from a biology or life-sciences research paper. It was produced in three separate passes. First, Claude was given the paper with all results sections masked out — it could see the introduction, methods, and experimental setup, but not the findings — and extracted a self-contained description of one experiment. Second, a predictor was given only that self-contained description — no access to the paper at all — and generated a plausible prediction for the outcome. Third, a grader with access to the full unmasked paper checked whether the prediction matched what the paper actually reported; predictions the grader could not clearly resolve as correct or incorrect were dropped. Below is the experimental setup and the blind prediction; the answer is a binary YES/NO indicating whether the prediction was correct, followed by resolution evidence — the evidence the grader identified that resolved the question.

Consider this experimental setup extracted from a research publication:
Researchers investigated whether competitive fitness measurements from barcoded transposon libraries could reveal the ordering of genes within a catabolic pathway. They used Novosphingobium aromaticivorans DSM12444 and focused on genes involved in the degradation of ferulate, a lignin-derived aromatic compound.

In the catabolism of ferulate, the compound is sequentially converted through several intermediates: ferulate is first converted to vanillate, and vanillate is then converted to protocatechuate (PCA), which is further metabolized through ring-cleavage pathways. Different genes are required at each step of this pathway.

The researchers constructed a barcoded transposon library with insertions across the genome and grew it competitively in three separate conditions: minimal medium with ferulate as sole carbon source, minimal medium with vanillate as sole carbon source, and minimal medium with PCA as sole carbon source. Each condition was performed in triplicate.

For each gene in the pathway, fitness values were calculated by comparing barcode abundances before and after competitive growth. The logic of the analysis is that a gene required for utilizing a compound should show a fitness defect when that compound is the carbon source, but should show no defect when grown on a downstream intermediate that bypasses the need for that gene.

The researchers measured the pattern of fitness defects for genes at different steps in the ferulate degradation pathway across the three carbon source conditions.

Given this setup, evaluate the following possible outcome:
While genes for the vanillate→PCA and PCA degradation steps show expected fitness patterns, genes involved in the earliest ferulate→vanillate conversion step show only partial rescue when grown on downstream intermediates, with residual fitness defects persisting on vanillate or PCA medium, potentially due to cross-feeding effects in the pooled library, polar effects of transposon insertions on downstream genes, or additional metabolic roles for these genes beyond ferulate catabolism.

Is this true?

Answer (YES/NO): NO